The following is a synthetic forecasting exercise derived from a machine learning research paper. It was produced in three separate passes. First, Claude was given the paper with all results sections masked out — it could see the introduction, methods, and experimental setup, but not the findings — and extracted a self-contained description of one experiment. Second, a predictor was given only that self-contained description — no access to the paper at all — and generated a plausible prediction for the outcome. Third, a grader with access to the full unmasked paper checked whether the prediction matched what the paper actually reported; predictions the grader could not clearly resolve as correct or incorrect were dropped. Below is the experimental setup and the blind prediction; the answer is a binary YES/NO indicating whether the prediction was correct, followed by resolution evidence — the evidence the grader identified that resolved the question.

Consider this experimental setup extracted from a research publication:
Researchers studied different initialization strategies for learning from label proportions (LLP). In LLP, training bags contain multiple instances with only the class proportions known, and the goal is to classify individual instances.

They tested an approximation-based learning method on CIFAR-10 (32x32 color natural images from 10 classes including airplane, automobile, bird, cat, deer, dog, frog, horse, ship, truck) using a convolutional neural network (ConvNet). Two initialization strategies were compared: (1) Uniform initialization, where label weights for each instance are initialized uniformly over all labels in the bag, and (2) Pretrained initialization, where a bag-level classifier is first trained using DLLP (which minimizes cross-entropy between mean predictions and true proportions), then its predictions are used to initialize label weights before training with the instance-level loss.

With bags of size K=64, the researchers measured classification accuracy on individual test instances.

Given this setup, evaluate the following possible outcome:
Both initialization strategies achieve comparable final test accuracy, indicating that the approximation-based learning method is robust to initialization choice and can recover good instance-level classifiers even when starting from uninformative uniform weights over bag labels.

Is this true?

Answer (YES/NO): NO